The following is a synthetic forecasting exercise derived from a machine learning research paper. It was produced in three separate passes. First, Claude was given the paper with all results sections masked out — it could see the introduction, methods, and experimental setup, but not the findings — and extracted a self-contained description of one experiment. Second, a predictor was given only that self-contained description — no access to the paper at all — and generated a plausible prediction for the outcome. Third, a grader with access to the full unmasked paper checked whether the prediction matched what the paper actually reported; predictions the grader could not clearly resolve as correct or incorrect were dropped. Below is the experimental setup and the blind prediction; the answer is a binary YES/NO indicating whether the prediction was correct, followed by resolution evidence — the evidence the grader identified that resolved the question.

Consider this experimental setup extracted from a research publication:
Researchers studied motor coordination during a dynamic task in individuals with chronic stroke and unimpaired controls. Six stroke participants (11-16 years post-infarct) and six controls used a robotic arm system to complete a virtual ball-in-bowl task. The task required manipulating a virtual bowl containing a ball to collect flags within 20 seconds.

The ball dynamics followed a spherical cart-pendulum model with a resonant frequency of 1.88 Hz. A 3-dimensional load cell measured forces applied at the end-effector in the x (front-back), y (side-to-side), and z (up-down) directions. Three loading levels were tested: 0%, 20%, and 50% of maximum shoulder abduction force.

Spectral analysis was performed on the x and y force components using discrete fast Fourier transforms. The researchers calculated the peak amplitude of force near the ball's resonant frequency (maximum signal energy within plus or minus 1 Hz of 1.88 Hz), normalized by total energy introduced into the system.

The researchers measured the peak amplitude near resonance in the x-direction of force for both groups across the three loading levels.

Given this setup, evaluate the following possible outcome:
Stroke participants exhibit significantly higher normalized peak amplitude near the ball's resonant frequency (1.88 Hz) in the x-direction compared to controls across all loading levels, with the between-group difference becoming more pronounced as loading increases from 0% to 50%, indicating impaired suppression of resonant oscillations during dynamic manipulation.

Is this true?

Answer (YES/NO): NO